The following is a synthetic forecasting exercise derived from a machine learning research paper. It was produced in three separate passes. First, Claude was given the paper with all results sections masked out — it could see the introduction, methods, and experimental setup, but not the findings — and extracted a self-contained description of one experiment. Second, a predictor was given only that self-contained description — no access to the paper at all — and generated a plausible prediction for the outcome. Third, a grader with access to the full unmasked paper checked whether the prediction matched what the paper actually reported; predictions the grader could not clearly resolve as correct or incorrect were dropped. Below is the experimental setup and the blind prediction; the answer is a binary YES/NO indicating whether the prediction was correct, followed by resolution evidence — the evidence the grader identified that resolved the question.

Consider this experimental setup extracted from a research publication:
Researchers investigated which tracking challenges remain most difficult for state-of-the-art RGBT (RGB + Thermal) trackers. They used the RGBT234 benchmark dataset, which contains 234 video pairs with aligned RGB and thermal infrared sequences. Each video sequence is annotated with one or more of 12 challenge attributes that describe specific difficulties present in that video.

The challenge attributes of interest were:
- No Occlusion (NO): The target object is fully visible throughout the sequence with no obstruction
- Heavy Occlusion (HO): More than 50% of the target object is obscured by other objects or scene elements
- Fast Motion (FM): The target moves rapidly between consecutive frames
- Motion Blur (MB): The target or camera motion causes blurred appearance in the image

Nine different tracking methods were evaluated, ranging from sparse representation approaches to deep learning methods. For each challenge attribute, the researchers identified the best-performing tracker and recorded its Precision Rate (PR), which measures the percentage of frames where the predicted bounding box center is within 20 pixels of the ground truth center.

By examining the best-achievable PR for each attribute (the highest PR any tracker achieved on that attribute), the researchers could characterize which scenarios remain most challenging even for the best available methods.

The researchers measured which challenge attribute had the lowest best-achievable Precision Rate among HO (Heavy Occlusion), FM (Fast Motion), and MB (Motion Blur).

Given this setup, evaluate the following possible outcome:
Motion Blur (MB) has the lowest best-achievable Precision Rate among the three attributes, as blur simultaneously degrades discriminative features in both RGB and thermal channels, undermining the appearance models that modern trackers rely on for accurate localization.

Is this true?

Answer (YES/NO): YES